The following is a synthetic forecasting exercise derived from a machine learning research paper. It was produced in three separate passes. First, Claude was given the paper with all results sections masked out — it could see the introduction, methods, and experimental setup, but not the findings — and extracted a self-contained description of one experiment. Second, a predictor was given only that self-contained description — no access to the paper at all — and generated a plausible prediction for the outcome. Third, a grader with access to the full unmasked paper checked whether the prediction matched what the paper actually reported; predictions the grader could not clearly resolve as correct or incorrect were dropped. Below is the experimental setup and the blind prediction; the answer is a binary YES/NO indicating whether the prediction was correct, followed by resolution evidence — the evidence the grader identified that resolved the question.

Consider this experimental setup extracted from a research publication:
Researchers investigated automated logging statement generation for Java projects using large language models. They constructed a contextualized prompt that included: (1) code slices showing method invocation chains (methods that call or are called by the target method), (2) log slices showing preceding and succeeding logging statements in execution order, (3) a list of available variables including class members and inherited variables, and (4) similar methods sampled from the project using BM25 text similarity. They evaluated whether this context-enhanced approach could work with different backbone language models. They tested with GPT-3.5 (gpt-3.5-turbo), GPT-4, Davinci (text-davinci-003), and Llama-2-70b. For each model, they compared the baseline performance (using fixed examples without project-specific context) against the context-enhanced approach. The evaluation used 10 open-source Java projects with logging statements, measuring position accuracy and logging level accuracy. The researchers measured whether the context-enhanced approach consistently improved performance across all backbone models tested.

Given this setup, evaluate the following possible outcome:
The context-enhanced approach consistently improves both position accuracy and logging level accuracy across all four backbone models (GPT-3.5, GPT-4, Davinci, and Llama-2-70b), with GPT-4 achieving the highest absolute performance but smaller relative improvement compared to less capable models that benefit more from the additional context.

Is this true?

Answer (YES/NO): NO